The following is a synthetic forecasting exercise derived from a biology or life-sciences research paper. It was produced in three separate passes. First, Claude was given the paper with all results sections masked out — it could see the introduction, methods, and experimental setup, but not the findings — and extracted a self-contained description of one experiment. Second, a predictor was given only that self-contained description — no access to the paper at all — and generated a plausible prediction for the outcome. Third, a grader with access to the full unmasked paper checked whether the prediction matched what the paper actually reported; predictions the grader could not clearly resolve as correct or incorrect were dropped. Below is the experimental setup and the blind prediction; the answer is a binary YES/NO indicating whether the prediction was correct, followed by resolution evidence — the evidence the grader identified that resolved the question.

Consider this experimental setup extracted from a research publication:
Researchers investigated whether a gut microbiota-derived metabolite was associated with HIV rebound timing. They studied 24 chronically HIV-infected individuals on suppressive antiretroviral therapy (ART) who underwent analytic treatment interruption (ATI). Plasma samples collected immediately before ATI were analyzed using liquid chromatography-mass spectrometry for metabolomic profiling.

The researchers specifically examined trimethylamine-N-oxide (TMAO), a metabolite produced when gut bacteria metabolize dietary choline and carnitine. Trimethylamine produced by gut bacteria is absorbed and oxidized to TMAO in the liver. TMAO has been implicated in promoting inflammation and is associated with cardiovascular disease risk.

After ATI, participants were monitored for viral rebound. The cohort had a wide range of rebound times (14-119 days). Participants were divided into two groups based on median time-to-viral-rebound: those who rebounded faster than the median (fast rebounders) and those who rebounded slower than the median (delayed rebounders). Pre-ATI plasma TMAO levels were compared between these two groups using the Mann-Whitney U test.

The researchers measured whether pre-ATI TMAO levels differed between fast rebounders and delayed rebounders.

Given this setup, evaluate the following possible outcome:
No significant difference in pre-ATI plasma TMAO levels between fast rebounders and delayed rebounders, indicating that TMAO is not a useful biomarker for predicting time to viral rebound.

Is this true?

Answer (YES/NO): NO